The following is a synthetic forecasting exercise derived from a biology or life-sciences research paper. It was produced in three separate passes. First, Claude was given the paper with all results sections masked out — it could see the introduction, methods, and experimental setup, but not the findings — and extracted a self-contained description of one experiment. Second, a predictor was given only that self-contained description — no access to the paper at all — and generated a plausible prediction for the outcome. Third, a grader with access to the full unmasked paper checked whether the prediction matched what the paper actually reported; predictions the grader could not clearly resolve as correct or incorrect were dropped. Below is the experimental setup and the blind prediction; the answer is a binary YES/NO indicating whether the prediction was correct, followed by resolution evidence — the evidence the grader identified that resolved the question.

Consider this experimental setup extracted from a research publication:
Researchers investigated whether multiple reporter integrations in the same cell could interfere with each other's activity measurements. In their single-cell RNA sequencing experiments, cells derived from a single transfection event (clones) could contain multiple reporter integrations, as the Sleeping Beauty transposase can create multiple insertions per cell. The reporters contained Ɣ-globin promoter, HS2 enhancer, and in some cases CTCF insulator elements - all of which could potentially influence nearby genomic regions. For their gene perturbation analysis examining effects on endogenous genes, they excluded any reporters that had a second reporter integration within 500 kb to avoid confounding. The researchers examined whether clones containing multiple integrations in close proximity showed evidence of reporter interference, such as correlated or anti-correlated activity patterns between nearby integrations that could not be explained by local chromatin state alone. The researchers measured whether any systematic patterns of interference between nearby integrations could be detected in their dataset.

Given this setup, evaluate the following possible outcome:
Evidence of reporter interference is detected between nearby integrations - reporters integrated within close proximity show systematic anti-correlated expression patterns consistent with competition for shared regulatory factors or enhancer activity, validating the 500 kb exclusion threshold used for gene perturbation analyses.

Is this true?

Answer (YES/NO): NO